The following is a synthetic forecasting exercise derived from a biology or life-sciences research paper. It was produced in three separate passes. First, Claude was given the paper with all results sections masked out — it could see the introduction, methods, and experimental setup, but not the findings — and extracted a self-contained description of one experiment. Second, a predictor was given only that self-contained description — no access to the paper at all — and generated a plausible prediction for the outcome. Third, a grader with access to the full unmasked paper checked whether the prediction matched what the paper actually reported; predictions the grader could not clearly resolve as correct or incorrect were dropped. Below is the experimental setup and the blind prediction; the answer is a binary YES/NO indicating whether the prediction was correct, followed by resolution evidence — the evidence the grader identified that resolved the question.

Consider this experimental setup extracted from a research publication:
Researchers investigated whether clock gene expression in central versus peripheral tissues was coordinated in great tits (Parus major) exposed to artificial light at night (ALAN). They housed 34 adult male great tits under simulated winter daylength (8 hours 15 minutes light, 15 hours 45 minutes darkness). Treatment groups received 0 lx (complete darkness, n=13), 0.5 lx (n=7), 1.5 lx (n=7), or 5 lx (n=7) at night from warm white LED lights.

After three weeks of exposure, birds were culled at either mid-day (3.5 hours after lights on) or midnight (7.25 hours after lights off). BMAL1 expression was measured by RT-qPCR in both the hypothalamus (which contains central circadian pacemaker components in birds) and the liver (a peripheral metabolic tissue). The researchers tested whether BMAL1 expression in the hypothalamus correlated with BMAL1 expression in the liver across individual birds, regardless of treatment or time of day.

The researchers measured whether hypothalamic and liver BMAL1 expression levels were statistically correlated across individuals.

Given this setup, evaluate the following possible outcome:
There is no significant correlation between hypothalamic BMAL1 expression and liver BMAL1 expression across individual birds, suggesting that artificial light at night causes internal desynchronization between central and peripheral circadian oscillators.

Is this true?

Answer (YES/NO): NO